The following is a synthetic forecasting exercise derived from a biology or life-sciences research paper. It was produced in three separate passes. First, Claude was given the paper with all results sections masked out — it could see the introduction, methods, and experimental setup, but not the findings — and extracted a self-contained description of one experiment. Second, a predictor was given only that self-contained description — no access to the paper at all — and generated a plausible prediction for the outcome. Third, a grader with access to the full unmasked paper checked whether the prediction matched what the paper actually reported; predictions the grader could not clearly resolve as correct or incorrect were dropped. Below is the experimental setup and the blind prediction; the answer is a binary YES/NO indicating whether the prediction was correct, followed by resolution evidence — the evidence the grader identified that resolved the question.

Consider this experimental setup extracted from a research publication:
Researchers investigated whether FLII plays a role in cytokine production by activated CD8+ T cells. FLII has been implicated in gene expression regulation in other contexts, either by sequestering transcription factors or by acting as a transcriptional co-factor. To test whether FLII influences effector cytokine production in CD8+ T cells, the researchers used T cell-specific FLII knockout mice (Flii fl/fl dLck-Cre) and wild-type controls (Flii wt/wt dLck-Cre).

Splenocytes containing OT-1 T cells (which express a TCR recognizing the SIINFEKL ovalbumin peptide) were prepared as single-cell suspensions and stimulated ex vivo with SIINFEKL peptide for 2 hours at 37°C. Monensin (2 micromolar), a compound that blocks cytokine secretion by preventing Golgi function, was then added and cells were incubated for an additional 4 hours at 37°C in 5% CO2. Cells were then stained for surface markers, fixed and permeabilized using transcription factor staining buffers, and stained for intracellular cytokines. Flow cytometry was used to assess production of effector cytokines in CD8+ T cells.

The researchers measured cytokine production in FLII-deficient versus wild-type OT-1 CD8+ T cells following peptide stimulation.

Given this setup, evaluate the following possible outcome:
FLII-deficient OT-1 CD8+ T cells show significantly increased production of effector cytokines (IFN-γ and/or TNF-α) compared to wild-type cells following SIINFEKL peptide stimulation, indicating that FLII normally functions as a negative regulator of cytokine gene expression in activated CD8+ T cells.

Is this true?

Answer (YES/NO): NO